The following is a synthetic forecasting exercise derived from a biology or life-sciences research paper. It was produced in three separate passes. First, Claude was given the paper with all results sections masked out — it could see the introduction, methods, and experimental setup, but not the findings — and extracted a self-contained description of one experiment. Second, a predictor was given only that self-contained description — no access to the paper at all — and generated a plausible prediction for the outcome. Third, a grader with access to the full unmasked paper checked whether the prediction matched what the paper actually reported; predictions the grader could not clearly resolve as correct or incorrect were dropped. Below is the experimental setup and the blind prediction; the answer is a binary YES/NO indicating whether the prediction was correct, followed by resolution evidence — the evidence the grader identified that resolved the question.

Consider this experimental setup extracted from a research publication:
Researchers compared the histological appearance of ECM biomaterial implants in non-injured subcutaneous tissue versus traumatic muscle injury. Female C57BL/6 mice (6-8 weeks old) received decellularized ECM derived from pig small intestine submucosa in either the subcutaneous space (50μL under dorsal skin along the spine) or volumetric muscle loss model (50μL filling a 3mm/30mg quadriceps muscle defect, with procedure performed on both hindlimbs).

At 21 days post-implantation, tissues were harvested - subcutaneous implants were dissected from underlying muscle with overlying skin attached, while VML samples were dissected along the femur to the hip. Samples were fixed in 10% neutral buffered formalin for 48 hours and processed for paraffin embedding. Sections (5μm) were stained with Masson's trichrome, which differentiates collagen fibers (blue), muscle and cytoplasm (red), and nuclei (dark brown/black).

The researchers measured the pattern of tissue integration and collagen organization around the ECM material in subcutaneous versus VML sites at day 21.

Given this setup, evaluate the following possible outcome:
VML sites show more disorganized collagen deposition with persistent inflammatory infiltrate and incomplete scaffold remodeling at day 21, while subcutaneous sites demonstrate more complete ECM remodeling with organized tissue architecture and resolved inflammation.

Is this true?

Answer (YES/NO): NO